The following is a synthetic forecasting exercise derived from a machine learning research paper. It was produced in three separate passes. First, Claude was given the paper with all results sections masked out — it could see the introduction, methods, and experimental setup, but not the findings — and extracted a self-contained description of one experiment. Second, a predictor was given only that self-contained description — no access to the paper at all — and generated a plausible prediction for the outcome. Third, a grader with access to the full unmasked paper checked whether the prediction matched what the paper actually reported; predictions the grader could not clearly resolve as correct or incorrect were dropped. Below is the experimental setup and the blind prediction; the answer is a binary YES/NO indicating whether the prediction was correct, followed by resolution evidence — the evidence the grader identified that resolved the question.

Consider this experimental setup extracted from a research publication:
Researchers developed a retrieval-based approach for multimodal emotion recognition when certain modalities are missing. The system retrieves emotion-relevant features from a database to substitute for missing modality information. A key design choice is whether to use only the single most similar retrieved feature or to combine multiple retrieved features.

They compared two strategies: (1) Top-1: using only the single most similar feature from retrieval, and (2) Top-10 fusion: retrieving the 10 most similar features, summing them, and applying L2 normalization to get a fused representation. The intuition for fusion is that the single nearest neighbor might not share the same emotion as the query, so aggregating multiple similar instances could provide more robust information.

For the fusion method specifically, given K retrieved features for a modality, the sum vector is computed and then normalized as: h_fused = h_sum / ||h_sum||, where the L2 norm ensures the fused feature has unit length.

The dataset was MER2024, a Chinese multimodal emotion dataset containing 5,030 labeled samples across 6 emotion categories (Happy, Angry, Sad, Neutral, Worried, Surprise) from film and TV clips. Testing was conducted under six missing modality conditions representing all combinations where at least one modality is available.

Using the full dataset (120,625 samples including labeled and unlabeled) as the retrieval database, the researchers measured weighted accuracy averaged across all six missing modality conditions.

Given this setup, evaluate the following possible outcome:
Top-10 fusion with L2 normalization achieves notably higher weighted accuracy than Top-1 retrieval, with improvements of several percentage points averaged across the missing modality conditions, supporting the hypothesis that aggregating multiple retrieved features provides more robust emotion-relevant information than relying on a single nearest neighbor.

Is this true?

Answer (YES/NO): YES